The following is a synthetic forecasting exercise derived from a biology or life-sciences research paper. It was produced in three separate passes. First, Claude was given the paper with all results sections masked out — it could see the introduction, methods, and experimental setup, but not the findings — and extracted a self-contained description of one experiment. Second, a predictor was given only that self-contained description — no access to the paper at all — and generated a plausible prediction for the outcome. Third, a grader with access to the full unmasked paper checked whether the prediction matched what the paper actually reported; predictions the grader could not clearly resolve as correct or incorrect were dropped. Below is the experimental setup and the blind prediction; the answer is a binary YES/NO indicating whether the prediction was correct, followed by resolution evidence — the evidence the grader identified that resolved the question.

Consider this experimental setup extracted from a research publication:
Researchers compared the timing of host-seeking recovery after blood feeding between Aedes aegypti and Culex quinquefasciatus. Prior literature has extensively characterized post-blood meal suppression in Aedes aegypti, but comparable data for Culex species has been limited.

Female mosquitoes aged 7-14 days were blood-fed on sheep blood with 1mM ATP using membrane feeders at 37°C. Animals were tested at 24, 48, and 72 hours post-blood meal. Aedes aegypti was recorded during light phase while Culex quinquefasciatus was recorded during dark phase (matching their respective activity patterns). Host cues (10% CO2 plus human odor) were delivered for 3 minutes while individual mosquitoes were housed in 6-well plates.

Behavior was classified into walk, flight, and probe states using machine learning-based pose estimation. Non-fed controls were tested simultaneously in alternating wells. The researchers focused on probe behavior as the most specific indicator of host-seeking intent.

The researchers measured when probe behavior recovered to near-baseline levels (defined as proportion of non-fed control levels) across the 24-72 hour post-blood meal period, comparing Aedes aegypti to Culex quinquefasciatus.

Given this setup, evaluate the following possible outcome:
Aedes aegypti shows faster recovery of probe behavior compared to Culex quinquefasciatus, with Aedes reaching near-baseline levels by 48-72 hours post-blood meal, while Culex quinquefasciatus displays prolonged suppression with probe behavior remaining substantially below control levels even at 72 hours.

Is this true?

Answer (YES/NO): NO